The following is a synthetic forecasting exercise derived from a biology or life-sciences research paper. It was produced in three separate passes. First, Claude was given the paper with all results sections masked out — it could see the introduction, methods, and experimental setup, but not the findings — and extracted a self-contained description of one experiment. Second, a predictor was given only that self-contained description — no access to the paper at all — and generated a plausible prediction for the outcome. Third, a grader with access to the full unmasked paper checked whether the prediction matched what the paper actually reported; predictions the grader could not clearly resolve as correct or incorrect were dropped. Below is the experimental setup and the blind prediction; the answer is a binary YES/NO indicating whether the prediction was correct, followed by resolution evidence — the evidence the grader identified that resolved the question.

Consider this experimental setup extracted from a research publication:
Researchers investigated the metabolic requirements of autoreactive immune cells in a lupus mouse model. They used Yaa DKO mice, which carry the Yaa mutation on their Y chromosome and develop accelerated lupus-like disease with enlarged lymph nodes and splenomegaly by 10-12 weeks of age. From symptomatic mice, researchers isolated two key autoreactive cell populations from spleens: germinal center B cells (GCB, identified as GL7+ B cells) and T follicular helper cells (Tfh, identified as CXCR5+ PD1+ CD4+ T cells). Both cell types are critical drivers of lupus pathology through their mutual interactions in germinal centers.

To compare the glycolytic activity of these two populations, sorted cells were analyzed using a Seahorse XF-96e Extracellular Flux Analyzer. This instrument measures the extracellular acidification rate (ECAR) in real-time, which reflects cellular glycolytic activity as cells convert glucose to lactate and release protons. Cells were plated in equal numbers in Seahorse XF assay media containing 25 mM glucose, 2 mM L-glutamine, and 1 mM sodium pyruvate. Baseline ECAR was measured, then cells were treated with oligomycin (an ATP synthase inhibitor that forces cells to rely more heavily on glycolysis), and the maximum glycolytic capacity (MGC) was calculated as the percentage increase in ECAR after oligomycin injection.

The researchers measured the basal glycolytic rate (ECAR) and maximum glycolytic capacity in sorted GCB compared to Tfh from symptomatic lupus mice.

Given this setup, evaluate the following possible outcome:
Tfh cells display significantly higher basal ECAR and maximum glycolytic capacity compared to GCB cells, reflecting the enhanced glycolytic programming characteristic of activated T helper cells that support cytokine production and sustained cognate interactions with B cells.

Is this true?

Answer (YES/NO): NO